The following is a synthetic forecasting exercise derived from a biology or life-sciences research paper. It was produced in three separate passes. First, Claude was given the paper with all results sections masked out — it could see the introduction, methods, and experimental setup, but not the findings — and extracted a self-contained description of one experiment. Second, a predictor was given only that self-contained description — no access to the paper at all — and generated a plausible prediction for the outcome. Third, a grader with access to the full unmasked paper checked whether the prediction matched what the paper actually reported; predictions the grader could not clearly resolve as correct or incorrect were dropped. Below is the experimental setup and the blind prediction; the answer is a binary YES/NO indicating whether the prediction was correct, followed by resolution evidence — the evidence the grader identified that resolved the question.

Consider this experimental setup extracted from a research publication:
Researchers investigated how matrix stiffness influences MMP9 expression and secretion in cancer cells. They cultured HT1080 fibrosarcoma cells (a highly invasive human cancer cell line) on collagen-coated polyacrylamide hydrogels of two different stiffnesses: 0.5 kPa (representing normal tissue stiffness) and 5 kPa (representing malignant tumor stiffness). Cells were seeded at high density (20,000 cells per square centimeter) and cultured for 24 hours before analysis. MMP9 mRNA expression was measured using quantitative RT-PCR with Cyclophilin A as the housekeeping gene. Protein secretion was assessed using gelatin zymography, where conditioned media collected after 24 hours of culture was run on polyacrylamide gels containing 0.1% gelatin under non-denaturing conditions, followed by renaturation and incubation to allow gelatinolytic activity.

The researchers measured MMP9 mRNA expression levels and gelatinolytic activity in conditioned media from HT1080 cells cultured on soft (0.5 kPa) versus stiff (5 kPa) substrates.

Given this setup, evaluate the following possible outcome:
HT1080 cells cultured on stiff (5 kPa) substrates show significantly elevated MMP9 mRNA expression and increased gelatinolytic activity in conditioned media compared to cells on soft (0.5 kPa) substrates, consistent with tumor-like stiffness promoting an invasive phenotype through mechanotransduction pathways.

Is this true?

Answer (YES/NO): YES